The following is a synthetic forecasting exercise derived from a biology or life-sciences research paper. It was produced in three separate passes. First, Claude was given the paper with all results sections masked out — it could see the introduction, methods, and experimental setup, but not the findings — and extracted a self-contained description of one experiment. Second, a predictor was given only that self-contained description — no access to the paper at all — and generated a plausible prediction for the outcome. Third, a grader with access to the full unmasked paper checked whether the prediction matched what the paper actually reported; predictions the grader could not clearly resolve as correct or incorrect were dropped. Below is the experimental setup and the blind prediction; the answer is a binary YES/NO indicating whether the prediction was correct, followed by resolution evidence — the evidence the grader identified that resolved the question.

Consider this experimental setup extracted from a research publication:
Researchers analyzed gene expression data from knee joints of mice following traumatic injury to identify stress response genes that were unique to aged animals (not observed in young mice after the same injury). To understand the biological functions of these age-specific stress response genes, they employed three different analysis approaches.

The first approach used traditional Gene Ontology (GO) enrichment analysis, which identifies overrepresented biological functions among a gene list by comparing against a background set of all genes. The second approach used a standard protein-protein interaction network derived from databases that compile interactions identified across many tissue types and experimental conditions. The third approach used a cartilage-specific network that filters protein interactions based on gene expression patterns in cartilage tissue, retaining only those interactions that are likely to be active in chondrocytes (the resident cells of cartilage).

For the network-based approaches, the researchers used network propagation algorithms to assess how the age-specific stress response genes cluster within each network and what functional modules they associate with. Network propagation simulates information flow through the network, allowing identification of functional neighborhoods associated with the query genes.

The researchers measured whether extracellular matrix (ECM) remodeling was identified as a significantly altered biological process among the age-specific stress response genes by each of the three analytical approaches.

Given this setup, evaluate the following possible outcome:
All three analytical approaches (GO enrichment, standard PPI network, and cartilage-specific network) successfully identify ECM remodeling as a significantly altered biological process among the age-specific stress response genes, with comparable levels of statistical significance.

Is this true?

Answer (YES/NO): NO